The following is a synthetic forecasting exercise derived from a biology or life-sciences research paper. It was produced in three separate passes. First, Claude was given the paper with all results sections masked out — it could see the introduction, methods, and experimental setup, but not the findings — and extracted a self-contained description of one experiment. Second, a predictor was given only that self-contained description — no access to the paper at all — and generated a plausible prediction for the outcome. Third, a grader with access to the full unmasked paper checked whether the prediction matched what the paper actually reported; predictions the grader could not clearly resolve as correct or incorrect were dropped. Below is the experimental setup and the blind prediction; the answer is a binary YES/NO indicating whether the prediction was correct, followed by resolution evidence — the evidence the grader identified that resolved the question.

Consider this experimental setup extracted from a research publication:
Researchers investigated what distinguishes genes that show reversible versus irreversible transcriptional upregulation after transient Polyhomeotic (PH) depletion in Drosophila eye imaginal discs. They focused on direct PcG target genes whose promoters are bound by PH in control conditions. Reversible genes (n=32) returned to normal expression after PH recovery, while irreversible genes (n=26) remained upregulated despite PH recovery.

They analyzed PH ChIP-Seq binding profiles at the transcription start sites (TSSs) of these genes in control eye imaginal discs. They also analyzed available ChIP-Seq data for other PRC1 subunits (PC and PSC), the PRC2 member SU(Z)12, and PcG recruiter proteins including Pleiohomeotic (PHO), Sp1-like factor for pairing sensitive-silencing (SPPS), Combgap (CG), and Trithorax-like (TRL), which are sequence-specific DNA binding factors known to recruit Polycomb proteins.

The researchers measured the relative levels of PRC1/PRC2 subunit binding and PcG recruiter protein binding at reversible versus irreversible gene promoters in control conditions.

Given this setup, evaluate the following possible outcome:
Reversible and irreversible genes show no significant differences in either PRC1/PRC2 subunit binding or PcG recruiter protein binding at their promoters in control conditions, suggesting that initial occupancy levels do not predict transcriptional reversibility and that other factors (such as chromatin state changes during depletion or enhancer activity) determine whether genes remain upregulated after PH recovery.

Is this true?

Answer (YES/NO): NO